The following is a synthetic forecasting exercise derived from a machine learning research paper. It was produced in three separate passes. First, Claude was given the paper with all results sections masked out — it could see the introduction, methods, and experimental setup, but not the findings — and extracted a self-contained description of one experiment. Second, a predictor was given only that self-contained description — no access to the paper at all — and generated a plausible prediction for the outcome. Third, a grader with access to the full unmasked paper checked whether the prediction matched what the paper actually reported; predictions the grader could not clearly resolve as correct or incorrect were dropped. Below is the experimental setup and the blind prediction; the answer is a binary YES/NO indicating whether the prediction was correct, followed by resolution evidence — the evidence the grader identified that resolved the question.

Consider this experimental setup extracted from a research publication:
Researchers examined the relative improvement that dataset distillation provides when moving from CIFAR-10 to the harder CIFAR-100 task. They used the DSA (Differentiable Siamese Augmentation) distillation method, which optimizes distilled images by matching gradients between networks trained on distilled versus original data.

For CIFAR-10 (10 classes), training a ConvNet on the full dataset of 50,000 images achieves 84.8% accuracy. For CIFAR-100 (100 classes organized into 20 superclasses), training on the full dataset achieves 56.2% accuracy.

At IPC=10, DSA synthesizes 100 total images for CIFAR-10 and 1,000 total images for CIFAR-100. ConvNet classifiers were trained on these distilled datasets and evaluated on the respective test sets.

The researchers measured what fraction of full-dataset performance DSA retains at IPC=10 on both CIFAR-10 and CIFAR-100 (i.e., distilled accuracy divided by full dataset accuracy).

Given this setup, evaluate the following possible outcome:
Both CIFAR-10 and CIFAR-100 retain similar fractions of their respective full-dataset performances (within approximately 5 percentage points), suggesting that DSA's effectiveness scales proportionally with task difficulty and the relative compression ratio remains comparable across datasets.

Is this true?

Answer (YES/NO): YES